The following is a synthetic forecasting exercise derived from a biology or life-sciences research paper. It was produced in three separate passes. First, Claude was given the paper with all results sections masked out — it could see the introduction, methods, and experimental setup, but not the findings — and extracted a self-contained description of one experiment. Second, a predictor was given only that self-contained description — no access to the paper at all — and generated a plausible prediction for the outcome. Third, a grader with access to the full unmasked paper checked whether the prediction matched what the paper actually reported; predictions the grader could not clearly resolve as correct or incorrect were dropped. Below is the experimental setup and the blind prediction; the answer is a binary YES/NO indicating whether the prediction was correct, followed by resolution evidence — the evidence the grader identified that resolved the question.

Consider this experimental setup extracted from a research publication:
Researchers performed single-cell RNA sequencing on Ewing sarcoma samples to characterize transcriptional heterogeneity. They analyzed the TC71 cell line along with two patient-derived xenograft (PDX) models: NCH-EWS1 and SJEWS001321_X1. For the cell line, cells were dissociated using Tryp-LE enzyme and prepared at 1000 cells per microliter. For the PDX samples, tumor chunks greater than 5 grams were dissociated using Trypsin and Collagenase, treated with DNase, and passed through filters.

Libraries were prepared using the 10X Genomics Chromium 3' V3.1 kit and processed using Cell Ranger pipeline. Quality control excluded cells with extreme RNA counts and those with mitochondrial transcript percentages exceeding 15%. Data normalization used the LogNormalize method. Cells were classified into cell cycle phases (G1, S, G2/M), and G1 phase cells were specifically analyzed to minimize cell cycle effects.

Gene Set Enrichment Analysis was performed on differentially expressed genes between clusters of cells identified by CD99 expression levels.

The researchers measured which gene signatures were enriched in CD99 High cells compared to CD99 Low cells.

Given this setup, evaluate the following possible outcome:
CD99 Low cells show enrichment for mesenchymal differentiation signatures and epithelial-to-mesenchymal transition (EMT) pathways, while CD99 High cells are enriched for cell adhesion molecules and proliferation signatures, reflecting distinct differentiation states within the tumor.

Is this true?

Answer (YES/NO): NO